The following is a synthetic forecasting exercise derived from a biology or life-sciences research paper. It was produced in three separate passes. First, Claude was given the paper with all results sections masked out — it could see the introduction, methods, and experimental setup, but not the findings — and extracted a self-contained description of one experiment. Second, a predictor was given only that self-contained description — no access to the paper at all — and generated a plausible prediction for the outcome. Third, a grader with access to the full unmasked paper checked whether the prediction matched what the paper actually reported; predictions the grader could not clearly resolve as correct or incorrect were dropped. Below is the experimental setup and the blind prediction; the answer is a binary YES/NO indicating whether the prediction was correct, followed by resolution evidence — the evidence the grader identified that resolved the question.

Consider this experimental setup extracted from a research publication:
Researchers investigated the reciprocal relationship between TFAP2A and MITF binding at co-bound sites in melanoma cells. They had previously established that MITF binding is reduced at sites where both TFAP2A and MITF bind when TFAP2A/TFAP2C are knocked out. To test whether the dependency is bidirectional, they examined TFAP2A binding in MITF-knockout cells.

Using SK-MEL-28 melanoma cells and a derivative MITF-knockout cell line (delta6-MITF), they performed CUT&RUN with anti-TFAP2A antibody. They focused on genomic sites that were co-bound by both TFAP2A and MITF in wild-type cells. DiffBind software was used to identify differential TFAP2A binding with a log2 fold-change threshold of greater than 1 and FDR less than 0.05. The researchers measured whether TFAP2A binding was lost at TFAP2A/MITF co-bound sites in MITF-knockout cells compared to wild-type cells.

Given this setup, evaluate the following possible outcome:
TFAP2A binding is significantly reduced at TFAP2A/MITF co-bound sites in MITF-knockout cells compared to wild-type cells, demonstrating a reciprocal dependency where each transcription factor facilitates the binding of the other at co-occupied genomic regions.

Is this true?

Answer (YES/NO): NO